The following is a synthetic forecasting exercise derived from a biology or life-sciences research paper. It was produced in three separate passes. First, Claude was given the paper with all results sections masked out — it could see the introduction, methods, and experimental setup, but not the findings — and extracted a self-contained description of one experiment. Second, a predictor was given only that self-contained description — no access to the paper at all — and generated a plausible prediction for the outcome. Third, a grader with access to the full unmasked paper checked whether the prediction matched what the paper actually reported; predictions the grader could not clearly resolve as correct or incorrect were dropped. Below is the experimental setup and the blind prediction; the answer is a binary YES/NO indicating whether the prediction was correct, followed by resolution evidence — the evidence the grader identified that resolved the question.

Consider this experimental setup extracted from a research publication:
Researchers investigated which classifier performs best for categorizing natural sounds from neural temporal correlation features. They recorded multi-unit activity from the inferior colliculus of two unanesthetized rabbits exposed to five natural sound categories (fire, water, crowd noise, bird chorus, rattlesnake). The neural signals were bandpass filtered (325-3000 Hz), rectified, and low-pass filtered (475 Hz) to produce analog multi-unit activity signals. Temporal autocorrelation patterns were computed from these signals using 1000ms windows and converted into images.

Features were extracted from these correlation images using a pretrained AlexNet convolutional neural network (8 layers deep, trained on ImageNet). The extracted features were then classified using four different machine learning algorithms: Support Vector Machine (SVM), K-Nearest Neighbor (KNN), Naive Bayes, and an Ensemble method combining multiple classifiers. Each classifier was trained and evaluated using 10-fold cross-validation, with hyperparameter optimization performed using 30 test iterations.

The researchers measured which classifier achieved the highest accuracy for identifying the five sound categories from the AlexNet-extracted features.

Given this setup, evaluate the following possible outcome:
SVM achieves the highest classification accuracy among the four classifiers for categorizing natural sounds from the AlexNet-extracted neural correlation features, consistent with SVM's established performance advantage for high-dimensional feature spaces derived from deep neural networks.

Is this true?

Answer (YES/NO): YES